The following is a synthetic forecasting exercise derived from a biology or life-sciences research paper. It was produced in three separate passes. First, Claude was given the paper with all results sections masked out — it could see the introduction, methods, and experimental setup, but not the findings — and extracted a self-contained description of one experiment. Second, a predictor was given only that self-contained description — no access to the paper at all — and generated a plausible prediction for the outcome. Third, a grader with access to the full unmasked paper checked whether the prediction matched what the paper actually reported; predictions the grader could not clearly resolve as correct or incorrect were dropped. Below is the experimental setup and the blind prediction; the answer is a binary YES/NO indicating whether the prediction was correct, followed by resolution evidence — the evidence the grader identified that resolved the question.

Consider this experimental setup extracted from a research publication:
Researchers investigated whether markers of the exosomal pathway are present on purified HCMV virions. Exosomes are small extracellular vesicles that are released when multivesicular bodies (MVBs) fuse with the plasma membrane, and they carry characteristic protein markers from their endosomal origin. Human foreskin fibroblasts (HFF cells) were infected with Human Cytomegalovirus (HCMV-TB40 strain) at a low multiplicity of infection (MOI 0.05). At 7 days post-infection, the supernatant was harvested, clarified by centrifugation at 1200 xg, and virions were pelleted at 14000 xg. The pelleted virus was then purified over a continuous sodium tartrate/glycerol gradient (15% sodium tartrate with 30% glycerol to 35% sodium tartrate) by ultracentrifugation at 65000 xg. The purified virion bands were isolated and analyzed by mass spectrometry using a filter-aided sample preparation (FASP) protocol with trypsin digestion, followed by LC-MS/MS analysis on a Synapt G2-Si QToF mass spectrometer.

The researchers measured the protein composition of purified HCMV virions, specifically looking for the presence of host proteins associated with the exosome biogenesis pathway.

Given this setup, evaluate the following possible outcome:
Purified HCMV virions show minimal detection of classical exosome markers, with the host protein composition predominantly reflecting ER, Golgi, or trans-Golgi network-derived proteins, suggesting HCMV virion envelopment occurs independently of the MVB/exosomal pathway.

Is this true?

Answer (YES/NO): NO